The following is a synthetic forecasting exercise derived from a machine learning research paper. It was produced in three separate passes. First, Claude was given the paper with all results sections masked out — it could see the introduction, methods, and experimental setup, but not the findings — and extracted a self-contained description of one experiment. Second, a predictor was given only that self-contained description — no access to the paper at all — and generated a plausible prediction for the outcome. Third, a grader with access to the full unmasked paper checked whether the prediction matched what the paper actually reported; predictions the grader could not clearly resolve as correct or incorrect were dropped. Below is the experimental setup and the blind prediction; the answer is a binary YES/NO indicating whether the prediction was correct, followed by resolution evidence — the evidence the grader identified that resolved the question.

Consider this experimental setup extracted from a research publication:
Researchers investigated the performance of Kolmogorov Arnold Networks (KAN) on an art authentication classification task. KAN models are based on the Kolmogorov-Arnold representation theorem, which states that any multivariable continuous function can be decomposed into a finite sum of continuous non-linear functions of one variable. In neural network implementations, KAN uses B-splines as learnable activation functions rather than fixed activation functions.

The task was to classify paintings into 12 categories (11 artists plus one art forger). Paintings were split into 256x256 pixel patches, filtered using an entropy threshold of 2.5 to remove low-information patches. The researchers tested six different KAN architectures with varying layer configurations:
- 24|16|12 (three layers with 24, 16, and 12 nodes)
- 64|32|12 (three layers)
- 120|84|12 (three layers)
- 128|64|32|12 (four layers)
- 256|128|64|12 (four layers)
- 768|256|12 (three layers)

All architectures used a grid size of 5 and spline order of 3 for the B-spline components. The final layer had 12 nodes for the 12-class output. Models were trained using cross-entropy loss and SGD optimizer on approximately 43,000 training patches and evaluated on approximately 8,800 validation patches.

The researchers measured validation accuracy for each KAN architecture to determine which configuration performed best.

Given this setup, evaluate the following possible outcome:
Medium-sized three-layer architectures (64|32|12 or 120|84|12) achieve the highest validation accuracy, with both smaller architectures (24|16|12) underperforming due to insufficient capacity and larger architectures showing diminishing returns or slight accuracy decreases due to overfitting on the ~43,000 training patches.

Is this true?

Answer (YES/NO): NO